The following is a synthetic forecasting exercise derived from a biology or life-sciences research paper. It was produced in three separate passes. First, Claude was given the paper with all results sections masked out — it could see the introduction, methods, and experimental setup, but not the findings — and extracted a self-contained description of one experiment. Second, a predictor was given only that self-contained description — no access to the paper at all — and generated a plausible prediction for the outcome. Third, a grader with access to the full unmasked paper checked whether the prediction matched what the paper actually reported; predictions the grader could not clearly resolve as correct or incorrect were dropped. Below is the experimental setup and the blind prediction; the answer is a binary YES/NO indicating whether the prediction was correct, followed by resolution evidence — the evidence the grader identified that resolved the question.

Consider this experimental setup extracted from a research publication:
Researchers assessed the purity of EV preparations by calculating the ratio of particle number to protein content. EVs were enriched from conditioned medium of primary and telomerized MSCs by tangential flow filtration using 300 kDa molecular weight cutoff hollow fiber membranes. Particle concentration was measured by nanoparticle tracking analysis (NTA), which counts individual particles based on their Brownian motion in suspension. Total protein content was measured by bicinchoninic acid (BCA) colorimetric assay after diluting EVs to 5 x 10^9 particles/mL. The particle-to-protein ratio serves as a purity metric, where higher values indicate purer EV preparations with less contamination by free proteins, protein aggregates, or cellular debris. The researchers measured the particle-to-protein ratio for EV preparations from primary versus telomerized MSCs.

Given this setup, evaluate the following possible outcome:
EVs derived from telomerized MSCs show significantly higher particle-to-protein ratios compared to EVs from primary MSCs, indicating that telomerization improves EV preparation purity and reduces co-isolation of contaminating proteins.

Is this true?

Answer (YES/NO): NO